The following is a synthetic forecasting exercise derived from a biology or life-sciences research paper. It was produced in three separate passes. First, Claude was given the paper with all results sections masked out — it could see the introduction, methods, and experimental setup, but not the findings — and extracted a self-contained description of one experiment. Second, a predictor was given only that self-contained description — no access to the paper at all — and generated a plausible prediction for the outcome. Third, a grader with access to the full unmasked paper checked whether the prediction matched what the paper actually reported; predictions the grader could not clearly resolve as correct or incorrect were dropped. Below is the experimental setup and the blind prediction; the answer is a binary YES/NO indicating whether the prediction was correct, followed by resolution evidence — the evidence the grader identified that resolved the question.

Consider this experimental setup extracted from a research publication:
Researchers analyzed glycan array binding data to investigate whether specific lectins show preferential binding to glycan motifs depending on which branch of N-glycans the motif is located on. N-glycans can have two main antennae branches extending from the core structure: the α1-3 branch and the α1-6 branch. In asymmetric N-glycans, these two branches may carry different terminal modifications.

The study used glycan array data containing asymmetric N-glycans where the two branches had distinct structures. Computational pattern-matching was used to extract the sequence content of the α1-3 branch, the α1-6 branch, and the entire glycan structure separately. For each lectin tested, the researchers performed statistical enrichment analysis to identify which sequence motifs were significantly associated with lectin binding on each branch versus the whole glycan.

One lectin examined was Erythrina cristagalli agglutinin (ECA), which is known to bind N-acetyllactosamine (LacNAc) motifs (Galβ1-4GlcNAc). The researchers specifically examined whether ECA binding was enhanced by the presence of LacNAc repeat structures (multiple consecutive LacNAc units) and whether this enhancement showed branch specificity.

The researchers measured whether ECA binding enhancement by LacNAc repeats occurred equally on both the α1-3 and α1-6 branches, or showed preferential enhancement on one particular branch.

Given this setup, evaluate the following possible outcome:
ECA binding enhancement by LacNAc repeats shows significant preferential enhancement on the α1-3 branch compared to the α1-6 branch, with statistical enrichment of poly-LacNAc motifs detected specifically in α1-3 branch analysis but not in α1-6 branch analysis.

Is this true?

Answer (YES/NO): YES